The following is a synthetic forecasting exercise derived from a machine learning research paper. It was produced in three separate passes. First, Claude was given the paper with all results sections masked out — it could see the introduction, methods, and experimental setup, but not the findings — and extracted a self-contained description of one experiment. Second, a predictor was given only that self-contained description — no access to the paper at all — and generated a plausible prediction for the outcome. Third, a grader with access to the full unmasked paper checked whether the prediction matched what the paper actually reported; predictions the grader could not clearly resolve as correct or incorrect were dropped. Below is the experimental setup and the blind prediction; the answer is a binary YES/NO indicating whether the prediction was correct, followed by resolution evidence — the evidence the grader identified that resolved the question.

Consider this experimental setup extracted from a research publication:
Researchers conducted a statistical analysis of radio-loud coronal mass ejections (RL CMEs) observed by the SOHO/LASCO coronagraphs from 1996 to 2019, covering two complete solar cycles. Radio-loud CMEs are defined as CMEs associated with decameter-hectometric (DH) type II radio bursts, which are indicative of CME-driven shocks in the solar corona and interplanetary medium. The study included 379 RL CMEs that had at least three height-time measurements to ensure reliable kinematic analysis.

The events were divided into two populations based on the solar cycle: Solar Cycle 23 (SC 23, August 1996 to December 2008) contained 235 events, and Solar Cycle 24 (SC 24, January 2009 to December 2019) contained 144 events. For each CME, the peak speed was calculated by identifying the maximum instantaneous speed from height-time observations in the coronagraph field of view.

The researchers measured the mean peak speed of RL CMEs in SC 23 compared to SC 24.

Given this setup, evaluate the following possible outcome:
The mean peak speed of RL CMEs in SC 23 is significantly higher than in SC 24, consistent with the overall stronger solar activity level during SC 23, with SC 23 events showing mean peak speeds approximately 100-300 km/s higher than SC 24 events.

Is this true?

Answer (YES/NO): NO